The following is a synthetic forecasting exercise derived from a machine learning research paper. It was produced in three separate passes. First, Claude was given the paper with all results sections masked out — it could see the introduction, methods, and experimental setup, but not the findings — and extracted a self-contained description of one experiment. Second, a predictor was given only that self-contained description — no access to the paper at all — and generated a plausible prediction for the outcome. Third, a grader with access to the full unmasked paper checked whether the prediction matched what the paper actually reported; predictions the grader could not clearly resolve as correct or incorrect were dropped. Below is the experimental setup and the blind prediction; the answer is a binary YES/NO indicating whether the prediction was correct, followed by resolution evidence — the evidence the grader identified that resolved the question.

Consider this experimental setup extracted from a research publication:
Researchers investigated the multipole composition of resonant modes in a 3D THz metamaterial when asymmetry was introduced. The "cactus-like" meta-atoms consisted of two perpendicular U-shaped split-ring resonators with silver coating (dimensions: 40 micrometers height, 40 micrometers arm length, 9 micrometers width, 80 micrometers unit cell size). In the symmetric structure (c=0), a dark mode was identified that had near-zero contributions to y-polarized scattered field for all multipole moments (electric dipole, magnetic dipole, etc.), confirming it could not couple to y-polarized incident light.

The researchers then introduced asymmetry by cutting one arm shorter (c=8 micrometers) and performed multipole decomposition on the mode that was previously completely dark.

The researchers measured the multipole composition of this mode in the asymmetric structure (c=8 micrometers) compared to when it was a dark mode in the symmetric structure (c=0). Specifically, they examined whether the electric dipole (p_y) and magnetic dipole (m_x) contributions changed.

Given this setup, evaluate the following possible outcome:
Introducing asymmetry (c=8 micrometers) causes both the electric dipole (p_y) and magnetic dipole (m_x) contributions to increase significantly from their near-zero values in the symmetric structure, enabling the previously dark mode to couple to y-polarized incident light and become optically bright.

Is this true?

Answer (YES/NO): YES